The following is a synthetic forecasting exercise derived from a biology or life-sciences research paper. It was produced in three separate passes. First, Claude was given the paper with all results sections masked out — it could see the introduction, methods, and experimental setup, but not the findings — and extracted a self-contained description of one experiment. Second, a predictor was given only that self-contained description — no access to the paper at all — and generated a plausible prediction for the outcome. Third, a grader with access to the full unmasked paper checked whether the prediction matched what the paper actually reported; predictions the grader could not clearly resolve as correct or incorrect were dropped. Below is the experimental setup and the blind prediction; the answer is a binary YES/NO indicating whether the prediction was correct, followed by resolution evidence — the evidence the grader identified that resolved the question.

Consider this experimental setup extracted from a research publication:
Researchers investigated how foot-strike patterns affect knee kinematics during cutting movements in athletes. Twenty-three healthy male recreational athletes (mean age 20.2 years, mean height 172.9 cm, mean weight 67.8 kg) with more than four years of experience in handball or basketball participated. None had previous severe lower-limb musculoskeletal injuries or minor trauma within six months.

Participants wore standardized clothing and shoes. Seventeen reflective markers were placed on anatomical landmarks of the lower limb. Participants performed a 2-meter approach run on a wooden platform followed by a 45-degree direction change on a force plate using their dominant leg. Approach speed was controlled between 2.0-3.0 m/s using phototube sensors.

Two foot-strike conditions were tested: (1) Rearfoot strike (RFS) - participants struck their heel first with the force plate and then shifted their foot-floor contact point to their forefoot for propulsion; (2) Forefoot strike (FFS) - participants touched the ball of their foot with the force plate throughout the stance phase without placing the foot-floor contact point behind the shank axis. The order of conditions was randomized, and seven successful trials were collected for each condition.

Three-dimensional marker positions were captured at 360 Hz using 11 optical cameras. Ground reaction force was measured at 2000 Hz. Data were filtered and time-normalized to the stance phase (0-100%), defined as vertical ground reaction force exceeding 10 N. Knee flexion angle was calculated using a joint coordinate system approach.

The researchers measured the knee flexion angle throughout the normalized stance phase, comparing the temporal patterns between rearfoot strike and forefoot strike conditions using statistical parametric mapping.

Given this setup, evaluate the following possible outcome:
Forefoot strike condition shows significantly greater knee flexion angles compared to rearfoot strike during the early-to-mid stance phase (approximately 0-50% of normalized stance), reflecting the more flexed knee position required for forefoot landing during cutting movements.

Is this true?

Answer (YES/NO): NO